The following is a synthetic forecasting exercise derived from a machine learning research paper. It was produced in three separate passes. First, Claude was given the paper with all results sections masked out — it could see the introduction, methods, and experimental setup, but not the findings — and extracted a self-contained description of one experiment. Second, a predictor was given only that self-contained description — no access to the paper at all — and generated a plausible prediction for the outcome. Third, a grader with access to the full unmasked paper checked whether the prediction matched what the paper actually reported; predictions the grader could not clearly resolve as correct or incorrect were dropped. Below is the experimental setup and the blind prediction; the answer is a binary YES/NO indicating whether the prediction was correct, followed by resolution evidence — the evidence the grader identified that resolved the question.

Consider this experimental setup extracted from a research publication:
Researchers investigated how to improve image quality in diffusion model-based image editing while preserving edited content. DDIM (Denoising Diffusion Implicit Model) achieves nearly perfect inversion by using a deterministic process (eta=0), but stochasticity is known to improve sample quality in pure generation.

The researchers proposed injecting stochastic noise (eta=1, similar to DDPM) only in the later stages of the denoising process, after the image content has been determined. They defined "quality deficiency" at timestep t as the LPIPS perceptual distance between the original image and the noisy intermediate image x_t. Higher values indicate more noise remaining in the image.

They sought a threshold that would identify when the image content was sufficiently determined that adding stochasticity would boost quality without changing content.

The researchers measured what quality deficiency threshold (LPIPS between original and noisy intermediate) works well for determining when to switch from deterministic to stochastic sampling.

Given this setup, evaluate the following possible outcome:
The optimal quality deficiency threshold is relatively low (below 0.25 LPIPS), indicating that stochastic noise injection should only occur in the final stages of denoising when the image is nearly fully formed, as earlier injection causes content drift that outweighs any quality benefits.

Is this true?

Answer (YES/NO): NO